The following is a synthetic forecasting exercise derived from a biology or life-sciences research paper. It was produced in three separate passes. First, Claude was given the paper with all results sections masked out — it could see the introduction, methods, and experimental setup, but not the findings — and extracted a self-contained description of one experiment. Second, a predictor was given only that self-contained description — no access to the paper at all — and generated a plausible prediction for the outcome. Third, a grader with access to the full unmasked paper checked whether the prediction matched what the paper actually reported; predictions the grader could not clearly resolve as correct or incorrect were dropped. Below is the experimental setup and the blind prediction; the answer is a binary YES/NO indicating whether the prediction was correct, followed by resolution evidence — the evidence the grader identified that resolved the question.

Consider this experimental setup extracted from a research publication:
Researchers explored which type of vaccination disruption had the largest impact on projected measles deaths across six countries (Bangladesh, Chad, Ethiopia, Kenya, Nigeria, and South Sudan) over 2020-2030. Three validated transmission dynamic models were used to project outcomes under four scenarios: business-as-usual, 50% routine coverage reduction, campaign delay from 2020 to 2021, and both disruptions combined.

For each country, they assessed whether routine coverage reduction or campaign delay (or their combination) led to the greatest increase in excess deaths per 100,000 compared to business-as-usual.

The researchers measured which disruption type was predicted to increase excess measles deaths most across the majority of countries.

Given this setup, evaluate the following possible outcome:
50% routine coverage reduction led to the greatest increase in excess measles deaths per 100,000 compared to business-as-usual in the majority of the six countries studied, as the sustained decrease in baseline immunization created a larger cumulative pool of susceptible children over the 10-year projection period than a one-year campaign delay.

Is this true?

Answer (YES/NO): YES